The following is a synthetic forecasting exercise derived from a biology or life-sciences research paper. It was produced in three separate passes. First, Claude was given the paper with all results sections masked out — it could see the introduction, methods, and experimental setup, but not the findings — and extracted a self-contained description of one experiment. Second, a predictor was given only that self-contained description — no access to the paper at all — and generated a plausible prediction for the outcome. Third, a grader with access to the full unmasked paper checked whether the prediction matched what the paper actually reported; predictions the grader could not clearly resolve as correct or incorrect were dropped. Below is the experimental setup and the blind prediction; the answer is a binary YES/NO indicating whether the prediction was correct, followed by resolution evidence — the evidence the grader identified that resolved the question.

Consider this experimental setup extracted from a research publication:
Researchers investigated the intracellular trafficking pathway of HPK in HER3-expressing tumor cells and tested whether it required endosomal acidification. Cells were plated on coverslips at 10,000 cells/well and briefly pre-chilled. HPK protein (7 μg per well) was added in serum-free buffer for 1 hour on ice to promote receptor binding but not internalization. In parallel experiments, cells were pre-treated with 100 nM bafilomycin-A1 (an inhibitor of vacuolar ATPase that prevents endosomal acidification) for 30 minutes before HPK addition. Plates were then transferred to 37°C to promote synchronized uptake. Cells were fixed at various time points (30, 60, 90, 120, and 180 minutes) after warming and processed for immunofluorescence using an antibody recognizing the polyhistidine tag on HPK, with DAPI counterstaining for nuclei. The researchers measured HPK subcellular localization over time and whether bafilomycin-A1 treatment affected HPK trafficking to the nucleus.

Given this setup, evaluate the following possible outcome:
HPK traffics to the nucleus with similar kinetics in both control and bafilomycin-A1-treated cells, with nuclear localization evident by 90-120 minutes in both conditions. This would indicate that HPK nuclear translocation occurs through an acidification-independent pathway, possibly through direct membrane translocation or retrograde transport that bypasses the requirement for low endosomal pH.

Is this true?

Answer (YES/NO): NO